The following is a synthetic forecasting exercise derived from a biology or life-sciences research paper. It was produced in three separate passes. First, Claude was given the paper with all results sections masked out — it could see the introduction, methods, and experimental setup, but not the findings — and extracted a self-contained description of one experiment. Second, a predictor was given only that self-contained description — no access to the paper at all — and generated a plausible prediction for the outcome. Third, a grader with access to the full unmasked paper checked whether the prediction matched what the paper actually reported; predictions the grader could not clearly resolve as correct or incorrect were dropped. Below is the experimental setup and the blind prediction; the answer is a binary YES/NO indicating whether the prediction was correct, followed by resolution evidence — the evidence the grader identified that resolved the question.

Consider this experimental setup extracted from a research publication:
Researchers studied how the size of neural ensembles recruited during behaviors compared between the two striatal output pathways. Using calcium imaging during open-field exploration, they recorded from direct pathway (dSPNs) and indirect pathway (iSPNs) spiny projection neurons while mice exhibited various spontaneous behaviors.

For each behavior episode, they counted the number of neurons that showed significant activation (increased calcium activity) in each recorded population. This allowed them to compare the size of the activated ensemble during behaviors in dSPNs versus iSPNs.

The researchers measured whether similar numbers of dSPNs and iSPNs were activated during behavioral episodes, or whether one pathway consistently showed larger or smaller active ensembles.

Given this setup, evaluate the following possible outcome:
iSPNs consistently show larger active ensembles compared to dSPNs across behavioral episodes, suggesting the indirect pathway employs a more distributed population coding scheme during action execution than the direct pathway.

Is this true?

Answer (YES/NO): NO